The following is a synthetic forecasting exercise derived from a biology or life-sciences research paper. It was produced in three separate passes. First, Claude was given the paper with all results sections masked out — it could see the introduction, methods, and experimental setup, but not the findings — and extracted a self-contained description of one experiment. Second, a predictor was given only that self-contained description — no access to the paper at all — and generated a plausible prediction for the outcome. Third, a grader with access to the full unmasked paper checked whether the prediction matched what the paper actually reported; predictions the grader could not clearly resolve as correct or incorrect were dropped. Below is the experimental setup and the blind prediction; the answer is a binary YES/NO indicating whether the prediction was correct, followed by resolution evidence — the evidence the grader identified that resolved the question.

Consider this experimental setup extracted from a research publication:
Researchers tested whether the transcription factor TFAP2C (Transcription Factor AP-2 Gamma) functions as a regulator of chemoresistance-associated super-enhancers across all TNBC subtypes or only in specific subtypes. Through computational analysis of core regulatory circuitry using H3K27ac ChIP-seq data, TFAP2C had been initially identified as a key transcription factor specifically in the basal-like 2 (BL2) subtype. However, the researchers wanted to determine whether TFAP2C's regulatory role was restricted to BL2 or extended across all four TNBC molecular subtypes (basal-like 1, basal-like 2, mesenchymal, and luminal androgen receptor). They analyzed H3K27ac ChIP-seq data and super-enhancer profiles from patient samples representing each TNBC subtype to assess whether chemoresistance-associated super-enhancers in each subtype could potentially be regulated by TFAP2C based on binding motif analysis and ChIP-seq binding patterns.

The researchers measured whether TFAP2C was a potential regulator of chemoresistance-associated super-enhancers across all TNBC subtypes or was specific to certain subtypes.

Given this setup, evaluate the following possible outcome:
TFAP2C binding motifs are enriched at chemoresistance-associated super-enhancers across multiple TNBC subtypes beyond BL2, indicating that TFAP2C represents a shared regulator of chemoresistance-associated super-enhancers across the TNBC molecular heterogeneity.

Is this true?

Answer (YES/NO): YES